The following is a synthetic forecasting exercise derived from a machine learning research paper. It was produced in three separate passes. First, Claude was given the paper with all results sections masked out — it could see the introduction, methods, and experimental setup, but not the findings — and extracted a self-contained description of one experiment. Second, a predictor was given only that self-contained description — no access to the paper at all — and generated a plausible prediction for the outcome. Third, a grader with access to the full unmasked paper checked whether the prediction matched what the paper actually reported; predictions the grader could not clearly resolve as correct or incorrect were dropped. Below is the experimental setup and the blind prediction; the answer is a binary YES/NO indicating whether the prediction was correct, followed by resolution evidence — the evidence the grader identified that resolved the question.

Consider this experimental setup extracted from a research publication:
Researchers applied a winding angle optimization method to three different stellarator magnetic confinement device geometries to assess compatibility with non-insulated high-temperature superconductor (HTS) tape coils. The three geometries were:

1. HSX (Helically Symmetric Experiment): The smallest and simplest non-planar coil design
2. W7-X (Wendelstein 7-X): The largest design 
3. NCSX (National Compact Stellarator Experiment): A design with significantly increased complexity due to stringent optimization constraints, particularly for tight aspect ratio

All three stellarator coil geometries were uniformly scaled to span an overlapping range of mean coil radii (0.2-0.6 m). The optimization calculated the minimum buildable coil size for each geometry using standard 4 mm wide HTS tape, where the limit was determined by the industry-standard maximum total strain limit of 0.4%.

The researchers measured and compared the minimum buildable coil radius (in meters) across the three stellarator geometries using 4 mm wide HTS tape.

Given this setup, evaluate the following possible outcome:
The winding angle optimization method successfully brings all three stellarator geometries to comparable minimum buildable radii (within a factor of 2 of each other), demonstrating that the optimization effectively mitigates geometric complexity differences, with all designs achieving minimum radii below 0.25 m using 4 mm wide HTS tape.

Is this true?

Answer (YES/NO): NO